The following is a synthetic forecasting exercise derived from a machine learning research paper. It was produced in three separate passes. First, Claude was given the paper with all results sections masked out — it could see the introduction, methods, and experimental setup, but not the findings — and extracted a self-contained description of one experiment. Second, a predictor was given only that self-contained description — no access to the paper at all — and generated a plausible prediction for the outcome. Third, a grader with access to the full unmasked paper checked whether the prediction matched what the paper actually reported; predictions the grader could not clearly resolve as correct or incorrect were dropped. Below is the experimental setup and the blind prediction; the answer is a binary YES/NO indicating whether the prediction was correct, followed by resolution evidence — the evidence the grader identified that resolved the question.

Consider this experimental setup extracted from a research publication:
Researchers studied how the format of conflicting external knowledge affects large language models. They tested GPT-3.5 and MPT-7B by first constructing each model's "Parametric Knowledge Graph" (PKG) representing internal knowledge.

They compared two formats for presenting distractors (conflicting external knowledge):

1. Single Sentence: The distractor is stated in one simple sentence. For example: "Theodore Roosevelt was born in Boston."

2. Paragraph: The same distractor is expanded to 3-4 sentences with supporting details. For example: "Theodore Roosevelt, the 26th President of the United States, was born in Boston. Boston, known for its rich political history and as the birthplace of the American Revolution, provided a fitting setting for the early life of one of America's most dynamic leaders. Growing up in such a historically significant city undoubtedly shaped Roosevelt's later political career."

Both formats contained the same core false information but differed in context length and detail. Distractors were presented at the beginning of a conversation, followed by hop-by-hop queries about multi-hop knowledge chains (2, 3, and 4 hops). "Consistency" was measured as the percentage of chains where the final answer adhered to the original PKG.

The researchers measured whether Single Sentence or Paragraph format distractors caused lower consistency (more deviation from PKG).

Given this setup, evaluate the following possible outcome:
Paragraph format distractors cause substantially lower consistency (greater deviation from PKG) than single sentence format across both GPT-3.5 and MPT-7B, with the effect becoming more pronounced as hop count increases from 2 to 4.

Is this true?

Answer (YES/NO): NO